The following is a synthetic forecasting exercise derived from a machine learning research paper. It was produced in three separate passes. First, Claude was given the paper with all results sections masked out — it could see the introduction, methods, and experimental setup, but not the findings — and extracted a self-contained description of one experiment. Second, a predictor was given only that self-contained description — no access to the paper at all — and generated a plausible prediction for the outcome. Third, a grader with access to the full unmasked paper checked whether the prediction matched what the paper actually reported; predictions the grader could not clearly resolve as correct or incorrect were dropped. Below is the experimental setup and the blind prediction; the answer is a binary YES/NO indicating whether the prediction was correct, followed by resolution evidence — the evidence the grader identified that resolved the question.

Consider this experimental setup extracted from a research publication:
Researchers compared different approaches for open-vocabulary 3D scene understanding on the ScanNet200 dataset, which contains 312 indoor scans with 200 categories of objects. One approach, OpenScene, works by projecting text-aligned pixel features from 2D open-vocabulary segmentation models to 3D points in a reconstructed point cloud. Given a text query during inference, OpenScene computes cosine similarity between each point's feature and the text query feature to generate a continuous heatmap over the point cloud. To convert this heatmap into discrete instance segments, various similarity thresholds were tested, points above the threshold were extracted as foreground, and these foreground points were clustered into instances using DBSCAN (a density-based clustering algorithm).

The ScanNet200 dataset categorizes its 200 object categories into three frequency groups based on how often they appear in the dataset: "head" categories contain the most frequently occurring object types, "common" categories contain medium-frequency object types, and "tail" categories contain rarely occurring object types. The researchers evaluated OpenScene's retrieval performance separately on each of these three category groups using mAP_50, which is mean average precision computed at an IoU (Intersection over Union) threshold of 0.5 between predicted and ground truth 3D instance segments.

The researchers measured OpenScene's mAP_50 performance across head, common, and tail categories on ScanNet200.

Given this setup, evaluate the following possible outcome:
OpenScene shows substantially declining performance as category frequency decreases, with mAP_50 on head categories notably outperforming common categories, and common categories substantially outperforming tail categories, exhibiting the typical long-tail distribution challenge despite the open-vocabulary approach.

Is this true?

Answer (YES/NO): YES